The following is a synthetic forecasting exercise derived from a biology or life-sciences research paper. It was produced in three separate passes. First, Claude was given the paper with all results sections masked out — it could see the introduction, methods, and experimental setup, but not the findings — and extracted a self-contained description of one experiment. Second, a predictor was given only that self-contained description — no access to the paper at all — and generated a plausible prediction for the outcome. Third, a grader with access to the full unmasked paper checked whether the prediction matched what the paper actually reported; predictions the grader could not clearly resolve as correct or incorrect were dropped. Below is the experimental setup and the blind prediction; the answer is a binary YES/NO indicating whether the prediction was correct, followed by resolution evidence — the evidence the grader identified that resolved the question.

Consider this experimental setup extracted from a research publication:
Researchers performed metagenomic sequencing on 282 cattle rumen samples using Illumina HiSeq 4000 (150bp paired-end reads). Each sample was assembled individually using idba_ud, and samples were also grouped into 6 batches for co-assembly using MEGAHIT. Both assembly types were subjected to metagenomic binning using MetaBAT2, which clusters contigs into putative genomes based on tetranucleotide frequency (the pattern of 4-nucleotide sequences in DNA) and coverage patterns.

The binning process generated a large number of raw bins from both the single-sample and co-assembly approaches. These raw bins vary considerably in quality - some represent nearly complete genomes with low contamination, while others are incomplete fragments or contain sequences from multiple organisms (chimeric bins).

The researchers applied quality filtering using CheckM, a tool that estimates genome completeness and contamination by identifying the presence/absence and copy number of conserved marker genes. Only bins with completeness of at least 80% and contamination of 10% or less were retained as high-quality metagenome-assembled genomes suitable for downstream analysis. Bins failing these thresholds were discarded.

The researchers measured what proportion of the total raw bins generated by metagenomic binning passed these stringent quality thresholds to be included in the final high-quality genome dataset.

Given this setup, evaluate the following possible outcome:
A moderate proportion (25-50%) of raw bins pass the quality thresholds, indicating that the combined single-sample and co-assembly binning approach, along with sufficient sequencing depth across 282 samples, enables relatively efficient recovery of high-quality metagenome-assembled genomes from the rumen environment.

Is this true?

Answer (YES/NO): NO